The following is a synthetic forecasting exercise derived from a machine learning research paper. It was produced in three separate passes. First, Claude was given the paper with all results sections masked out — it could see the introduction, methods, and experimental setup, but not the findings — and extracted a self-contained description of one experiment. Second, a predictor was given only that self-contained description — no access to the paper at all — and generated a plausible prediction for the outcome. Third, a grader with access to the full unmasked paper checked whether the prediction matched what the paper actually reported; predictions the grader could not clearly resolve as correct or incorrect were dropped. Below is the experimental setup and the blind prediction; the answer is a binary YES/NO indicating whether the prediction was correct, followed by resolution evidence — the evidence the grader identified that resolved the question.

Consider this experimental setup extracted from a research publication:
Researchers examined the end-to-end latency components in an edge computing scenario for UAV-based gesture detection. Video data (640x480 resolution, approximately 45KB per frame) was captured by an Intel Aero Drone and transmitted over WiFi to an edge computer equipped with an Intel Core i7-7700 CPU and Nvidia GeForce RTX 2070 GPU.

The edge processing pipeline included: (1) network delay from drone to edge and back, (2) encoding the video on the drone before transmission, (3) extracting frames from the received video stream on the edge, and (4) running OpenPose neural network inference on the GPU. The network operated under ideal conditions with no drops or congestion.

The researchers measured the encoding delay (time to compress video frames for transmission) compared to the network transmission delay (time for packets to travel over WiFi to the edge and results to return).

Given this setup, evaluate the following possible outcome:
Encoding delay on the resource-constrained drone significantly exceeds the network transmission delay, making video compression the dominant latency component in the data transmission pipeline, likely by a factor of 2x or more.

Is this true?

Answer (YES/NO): NO